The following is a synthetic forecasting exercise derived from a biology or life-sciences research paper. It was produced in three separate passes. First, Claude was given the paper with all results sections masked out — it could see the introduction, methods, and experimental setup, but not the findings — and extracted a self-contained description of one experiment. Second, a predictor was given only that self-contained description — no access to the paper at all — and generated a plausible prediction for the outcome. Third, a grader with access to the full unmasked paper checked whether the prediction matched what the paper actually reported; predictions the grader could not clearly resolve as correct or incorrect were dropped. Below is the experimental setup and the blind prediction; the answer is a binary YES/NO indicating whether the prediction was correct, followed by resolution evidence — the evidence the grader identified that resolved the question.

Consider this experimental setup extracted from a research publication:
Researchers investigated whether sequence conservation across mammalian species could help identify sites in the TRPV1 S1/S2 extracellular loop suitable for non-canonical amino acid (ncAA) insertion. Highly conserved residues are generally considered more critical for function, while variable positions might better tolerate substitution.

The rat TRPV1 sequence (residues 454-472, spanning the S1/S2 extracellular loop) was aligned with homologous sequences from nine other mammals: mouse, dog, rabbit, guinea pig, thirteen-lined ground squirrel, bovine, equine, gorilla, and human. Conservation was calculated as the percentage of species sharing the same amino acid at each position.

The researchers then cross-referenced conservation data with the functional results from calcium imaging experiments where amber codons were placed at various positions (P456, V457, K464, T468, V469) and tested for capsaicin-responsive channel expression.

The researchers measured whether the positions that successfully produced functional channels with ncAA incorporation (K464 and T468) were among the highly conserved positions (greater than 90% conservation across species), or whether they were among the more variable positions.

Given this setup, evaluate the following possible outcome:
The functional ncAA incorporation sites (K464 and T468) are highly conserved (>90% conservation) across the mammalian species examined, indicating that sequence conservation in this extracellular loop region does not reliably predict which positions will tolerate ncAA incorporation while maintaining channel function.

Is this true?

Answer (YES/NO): YES